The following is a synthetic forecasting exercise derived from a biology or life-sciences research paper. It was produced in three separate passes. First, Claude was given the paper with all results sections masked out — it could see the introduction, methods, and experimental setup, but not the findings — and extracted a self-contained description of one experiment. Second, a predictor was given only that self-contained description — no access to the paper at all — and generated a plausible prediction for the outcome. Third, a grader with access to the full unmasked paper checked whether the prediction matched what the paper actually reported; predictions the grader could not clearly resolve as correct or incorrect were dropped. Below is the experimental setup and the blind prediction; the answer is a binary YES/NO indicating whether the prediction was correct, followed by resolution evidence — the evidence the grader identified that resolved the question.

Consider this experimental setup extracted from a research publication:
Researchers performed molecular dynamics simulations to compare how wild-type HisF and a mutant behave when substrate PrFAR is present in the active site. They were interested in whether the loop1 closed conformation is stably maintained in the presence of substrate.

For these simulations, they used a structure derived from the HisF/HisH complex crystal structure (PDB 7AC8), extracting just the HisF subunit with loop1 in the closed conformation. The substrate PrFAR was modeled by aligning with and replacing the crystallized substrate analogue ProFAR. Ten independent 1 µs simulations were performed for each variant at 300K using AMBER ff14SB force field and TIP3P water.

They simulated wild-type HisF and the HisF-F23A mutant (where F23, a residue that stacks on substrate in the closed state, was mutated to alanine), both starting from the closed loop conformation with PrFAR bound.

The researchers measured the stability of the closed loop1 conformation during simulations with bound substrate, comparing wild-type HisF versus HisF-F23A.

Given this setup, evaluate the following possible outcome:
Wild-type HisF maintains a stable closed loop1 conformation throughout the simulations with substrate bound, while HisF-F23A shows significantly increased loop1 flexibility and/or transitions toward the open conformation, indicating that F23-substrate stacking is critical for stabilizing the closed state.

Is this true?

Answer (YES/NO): YES